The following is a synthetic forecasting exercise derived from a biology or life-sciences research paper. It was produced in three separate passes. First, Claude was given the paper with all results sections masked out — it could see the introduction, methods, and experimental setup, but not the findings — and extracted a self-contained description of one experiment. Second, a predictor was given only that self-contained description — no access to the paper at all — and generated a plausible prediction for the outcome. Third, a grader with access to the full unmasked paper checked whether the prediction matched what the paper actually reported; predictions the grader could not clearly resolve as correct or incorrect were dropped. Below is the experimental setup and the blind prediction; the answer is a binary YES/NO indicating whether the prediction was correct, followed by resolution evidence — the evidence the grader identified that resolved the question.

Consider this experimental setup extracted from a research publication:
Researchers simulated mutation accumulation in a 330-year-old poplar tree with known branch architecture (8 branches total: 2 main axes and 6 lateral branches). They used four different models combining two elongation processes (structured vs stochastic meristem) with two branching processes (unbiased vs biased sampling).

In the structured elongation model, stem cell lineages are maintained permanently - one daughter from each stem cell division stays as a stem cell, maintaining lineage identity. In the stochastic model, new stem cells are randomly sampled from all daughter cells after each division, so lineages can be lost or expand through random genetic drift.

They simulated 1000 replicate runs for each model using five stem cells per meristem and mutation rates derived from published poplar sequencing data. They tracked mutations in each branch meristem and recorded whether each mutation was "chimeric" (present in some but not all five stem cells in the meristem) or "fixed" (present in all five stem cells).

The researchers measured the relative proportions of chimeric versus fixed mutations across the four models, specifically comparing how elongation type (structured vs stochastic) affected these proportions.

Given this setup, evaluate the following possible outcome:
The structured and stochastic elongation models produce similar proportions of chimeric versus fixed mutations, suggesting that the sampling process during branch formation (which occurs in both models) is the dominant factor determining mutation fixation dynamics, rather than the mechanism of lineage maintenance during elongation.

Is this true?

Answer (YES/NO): NO